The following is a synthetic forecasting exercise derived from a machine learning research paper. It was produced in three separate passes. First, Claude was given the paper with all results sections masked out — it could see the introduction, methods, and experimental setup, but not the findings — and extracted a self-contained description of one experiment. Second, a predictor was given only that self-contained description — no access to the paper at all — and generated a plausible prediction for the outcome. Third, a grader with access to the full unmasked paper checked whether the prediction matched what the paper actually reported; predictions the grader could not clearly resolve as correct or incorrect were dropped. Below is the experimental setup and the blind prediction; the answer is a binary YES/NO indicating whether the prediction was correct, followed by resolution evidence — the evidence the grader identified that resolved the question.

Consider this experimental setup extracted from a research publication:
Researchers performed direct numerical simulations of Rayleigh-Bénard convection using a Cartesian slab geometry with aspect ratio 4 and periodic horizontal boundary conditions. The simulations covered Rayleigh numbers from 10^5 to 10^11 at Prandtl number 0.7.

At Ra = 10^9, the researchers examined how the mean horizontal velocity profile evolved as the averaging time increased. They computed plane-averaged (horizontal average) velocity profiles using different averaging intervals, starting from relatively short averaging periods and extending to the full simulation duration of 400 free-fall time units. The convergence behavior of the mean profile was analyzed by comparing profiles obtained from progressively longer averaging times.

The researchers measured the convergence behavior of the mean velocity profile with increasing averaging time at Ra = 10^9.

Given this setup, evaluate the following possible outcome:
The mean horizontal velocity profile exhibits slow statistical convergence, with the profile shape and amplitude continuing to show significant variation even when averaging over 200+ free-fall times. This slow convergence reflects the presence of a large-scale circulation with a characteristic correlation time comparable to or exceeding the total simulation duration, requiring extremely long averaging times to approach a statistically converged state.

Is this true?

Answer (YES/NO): NO